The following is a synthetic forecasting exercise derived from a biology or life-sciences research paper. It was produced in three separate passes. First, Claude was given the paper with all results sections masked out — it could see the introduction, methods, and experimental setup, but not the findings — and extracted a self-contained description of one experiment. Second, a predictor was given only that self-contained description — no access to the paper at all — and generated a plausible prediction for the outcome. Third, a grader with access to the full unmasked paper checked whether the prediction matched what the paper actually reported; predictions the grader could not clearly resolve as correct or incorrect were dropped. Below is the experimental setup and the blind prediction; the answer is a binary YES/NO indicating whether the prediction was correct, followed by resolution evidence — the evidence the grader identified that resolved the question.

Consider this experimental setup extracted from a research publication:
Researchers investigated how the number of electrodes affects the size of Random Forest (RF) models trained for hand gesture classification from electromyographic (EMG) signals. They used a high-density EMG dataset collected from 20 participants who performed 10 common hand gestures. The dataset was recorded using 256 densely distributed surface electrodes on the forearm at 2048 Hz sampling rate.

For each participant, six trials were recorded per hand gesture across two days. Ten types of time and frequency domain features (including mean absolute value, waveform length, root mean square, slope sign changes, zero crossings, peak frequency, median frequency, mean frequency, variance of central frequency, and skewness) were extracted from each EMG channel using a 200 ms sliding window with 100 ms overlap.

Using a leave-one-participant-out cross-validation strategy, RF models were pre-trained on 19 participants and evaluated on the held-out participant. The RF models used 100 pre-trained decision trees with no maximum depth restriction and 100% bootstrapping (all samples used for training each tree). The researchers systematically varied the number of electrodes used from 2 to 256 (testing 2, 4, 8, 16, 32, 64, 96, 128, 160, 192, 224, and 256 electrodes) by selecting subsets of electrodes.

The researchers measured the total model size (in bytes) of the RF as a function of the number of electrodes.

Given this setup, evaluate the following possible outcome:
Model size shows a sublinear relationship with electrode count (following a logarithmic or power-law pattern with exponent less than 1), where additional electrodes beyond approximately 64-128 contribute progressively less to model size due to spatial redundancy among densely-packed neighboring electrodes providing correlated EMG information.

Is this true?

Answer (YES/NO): NO